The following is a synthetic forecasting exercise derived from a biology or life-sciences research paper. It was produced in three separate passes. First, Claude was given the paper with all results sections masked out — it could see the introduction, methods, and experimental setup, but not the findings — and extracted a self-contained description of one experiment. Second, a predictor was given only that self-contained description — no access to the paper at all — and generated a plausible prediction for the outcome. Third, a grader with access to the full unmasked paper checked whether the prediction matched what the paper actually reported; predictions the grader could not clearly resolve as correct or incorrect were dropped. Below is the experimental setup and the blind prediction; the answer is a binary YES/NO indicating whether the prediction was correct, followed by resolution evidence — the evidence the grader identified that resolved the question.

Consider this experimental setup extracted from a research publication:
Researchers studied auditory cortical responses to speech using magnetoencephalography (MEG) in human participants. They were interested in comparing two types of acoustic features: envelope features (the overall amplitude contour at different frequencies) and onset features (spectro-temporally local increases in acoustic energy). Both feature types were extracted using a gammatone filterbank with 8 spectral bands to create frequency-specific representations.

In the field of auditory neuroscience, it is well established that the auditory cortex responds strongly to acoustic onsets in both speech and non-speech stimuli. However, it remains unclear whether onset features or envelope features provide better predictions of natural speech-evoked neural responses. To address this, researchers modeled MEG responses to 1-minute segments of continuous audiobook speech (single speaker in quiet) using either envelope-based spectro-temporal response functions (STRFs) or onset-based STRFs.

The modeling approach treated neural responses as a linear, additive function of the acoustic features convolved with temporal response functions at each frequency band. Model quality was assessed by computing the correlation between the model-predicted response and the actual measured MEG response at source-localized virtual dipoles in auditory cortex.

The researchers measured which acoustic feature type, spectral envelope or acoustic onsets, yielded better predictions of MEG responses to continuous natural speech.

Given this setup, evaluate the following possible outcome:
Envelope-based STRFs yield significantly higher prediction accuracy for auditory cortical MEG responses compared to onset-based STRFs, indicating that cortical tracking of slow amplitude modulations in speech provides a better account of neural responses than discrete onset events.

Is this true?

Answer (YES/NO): NO